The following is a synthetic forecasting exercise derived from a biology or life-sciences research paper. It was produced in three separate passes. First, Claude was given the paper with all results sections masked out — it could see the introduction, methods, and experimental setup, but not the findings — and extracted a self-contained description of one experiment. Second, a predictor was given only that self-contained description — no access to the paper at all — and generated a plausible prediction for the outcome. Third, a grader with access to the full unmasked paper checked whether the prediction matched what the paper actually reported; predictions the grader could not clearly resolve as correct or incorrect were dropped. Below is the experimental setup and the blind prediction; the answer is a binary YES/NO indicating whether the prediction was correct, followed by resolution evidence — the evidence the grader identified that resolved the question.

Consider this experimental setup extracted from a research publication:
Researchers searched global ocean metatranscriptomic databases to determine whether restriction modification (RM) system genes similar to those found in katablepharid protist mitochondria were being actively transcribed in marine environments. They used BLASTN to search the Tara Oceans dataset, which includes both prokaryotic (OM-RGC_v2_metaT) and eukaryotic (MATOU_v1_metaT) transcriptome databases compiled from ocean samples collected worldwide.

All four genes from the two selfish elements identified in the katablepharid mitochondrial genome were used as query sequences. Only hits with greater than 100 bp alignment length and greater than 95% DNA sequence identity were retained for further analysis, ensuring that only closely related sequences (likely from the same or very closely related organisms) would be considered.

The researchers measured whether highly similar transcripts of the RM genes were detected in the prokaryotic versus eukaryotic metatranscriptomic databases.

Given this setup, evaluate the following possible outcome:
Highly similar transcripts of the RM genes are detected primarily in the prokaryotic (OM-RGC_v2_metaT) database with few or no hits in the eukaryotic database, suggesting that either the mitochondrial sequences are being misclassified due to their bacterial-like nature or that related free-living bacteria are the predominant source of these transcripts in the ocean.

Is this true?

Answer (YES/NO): NO